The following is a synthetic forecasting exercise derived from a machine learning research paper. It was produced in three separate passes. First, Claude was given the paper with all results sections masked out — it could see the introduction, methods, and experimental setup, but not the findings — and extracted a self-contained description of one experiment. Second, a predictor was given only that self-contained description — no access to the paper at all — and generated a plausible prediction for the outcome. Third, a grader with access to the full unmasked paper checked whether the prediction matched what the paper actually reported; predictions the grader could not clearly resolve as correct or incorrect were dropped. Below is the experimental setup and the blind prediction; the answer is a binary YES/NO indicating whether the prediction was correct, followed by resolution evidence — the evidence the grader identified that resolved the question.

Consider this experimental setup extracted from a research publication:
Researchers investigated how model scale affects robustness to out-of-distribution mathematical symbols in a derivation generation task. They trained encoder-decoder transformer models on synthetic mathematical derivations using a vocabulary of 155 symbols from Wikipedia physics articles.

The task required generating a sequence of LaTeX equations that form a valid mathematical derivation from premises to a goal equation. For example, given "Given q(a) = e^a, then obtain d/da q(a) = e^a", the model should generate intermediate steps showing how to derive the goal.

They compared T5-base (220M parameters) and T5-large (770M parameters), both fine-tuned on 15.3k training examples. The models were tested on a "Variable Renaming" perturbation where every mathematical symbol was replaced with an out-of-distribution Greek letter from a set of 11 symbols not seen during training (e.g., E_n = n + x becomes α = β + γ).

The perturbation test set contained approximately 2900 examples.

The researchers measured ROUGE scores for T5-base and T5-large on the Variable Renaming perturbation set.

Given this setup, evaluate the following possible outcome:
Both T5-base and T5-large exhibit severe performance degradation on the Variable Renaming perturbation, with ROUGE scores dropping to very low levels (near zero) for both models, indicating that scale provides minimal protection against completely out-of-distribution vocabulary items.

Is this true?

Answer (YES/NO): NO